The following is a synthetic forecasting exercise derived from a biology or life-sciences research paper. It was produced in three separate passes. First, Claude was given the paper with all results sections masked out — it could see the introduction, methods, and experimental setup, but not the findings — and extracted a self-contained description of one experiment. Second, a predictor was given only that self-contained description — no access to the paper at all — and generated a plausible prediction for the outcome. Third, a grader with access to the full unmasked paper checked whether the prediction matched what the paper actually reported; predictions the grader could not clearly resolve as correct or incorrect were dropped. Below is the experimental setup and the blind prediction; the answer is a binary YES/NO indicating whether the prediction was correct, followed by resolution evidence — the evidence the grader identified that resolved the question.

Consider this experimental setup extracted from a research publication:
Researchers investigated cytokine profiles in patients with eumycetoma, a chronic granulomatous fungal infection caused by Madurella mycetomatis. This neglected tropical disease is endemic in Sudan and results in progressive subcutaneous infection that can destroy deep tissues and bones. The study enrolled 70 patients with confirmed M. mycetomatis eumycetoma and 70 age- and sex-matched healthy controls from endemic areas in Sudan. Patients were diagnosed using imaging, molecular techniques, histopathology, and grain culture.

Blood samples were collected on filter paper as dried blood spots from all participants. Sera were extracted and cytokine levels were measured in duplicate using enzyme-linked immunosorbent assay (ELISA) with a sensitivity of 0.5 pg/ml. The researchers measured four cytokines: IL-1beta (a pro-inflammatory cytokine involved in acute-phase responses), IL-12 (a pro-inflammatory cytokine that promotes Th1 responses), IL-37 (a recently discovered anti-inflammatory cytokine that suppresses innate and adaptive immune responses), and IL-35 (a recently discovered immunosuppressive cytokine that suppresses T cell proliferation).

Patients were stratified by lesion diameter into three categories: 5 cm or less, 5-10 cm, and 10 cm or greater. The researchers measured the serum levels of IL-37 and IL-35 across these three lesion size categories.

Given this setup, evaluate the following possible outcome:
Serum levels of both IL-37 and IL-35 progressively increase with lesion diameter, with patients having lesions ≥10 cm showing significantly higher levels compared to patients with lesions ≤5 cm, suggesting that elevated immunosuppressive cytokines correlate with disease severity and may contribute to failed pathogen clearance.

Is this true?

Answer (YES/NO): YES